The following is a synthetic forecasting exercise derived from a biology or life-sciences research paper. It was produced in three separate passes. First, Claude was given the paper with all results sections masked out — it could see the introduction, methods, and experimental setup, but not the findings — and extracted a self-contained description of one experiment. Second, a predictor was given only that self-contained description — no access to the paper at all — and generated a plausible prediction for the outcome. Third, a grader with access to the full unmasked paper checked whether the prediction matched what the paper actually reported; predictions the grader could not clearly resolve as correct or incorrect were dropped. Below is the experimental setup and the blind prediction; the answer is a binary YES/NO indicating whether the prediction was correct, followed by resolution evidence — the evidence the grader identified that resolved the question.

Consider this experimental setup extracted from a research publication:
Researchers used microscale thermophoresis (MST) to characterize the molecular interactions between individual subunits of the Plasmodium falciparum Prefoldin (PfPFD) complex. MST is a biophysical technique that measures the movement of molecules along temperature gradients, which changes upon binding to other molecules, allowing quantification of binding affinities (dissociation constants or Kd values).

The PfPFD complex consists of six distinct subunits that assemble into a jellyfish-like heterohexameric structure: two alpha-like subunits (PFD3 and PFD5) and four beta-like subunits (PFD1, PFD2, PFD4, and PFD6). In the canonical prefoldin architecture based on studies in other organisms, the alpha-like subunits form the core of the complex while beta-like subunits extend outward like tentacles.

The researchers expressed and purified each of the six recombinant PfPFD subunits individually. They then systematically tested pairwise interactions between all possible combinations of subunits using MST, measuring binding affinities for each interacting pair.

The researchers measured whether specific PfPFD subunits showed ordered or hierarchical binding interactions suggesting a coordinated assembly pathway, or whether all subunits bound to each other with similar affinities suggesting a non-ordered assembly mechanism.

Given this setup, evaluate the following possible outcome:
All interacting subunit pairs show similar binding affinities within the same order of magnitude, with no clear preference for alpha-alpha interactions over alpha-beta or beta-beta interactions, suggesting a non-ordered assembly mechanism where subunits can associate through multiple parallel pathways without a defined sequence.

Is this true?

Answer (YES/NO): NO